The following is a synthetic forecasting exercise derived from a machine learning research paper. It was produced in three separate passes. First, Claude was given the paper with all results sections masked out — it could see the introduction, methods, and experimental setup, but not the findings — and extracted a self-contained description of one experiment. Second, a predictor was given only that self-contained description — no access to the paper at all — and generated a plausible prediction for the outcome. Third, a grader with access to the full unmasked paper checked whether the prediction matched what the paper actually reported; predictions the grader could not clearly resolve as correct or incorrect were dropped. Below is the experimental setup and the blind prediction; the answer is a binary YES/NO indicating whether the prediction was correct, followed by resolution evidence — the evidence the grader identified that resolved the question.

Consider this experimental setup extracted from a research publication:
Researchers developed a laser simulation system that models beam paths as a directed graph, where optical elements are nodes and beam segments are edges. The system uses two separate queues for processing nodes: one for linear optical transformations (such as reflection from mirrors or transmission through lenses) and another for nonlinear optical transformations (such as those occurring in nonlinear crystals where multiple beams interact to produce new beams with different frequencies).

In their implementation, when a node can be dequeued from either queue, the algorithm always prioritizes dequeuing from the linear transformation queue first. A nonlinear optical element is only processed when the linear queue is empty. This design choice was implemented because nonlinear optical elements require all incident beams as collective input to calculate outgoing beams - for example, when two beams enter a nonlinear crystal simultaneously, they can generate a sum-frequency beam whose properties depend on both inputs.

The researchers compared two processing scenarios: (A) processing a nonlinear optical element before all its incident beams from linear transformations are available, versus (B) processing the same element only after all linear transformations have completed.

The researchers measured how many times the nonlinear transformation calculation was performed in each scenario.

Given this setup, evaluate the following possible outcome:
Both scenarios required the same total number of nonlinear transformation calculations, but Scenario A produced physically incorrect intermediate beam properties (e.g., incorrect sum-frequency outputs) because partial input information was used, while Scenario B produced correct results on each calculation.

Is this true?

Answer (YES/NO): NO